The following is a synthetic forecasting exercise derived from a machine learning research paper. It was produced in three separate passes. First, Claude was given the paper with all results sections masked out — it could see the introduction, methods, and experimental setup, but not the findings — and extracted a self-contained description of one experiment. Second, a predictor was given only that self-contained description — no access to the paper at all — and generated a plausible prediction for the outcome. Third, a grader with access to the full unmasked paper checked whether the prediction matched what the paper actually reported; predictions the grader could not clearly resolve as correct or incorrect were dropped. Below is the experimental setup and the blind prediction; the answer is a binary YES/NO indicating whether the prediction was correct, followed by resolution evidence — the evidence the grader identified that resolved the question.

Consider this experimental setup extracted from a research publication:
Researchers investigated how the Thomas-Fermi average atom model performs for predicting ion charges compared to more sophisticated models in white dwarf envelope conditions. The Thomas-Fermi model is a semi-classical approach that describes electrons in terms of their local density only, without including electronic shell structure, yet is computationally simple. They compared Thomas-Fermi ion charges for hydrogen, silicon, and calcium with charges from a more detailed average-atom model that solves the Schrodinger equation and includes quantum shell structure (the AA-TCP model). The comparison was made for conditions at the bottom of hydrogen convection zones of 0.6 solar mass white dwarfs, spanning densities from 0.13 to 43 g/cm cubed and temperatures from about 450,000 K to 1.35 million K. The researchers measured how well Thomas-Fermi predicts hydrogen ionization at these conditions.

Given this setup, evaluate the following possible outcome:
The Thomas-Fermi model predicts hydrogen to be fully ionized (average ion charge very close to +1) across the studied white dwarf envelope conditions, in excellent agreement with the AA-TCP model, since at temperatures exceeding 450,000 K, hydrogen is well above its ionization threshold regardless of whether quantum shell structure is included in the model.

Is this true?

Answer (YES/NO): NO